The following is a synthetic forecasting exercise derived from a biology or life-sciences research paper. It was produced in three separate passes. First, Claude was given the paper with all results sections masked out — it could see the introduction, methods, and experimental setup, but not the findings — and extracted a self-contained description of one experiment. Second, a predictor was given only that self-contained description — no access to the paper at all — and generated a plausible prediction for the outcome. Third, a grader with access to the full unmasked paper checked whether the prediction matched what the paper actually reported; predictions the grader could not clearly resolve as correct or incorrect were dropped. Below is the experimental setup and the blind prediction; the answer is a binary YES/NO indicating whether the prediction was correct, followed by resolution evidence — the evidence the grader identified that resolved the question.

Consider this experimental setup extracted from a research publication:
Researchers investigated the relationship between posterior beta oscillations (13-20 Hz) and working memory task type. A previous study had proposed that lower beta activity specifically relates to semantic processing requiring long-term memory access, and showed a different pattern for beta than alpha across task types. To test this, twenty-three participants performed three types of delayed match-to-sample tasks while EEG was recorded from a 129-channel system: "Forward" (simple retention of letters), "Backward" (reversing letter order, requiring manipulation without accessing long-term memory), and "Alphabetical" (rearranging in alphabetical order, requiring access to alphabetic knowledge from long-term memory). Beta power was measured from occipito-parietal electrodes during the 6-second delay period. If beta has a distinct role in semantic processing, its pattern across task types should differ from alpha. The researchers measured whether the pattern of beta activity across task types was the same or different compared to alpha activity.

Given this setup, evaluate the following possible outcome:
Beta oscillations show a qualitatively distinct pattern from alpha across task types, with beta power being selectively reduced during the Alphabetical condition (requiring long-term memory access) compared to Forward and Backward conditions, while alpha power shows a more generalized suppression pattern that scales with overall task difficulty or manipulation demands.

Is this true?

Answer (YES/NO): NO